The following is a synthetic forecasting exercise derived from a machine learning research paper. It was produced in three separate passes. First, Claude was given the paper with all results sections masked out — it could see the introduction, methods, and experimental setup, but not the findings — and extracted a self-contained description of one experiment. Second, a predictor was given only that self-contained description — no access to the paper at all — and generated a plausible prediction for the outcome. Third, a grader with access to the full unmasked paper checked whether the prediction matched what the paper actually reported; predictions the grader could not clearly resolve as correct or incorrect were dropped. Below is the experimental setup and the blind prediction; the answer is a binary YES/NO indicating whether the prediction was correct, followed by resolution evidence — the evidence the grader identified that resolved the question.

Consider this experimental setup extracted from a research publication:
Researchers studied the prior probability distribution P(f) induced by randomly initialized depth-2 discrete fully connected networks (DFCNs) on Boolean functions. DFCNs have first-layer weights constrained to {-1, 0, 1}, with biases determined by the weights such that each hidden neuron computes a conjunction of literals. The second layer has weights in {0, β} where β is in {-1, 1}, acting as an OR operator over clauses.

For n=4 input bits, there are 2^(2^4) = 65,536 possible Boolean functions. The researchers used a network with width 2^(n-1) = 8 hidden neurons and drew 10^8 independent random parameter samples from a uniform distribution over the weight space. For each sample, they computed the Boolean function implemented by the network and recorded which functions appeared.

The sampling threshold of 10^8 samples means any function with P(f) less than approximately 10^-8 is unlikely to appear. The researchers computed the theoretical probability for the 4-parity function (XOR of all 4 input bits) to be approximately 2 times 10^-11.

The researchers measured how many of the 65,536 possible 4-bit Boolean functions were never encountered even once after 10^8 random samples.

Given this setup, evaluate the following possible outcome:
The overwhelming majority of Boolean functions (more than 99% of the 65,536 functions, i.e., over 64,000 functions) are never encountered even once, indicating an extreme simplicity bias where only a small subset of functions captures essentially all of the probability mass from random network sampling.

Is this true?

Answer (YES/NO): NO